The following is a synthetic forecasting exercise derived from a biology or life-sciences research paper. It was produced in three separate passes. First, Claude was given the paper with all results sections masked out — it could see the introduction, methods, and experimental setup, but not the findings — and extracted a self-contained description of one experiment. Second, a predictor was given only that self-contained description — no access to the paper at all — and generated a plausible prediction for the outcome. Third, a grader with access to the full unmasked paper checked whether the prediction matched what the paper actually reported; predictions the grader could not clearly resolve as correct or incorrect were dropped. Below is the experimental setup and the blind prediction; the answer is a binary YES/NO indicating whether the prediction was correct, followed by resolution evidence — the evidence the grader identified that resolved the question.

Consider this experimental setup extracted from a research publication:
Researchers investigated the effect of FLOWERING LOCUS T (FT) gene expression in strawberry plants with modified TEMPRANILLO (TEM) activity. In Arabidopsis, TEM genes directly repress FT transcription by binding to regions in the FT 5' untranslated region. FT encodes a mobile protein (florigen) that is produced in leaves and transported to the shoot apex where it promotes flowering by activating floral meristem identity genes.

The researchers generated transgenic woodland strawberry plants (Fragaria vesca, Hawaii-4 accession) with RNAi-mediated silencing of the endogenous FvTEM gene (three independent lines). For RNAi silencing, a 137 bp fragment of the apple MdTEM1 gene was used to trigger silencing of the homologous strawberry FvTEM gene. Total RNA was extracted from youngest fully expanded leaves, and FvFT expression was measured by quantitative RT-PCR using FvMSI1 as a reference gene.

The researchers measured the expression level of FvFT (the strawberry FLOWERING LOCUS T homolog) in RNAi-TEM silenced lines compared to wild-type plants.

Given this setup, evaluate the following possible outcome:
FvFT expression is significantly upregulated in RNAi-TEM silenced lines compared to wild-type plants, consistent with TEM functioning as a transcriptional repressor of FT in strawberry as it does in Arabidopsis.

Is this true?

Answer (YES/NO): YES